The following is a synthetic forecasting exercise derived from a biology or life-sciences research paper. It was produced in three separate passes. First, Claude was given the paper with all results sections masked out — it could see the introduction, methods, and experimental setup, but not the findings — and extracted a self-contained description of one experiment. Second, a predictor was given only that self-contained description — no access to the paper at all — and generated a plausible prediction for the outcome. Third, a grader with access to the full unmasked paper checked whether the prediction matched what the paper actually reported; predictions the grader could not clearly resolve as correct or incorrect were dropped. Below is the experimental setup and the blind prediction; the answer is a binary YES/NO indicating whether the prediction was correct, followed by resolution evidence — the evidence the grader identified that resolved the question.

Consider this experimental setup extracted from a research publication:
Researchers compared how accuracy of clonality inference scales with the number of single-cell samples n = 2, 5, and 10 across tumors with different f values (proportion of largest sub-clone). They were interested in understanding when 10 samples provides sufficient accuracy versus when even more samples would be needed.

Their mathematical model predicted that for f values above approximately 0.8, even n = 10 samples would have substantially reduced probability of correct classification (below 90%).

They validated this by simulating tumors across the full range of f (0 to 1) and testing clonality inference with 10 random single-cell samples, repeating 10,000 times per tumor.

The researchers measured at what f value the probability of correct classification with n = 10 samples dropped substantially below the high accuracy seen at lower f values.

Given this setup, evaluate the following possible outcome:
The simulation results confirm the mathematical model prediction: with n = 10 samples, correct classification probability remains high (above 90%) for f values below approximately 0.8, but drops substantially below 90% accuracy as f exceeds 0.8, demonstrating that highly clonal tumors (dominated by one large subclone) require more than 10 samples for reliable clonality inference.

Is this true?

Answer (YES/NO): YES